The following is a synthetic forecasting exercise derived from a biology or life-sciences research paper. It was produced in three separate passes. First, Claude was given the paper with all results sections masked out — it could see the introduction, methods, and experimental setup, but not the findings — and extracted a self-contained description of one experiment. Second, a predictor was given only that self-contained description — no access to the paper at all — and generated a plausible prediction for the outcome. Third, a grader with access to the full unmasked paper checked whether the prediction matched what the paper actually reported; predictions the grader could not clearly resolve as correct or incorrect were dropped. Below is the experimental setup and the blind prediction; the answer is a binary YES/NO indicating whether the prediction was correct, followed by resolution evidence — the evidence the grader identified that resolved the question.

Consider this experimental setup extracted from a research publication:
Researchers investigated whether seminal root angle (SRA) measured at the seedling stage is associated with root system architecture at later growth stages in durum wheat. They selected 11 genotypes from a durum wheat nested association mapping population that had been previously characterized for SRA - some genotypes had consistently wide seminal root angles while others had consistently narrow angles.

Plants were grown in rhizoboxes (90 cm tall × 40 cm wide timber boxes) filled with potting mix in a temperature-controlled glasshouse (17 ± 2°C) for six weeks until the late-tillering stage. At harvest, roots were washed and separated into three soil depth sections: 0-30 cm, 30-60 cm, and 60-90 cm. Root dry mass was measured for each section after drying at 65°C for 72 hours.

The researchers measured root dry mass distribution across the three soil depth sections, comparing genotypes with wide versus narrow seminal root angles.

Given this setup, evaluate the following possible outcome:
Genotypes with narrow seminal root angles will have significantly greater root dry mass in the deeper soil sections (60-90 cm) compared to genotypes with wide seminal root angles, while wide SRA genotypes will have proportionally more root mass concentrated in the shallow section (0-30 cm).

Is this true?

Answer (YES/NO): NO